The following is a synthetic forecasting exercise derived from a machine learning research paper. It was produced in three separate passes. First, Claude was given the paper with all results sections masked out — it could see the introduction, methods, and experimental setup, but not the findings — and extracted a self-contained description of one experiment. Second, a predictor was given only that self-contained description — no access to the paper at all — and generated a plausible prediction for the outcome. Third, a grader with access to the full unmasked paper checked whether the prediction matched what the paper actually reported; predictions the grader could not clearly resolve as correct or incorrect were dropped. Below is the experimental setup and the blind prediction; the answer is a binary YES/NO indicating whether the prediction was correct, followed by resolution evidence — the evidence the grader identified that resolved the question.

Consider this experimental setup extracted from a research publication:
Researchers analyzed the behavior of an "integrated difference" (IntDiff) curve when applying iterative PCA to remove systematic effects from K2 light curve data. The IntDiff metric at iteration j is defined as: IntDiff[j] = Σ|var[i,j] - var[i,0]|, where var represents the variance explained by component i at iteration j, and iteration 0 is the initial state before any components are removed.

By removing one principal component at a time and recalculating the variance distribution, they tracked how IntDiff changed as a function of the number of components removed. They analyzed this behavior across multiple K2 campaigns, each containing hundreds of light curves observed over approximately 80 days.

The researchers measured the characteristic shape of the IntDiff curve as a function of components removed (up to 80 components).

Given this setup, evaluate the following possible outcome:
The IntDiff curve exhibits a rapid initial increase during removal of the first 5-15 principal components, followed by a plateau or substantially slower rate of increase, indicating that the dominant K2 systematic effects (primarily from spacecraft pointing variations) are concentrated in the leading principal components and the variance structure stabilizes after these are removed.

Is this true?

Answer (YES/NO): NO